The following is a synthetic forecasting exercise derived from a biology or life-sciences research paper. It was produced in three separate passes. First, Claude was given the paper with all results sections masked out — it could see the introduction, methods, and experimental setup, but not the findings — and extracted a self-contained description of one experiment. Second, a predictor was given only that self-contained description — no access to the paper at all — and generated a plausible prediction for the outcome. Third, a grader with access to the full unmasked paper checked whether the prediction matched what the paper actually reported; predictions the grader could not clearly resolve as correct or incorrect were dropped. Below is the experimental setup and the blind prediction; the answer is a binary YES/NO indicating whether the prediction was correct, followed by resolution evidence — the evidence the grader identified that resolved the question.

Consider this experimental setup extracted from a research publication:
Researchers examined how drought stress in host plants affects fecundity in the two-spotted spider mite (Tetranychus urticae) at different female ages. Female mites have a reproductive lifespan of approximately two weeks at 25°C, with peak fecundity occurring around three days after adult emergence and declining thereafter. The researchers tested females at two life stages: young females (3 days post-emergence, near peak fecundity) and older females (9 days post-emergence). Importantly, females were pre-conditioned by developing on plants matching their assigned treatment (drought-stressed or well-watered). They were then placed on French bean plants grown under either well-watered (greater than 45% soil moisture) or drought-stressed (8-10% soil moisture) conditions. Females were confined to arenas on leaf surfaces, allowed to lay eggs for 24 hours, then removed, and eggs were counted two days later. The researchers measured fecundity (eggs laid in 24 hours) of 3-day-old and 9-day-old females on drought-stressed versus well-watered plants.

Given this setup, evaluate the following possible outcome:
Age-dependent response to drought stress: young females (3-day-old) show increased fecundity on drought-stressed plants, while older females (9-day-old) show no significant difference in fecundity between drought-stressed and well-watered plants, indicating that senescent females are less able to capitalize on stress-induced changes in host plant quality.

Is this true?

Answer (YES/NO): NO